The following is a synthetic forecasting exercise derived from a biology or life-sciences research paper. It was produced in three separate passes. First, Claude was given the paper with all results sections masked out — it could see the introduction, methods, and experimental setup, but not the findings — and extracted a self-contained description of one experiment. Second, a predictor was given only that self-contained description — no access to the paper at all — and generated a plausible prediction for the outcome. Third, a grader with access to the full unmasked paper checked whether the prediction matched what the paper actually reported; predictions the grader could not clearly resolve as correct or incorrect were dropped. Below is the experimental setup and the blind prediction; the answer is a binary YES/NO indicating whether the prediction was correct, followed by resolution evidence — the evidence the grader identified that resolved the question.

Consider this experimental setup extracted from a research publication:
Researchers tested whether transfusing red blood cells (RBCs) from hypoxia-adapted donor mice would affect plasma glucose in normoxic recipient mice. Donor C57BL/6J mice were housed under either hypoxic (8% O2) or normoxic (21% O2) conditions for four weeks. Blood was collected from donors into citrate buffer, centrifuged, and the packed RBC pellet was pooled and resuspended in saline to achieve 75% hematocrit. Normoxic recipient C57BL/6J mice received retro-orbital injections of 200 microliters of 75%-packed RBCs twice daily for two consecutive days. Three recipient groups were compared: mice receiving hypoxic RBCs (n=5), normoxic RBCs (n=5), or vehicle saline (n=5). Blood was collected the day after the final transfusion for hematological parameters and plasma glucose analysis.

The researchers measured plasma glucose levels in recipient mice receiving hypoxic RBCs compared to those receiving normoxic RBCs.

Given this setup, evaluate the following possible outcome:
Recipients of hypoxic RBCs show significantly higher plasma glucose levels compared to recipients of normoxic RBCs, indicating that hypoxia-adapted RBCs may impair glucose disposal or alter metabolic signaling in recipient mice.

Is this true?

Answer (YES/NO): NO